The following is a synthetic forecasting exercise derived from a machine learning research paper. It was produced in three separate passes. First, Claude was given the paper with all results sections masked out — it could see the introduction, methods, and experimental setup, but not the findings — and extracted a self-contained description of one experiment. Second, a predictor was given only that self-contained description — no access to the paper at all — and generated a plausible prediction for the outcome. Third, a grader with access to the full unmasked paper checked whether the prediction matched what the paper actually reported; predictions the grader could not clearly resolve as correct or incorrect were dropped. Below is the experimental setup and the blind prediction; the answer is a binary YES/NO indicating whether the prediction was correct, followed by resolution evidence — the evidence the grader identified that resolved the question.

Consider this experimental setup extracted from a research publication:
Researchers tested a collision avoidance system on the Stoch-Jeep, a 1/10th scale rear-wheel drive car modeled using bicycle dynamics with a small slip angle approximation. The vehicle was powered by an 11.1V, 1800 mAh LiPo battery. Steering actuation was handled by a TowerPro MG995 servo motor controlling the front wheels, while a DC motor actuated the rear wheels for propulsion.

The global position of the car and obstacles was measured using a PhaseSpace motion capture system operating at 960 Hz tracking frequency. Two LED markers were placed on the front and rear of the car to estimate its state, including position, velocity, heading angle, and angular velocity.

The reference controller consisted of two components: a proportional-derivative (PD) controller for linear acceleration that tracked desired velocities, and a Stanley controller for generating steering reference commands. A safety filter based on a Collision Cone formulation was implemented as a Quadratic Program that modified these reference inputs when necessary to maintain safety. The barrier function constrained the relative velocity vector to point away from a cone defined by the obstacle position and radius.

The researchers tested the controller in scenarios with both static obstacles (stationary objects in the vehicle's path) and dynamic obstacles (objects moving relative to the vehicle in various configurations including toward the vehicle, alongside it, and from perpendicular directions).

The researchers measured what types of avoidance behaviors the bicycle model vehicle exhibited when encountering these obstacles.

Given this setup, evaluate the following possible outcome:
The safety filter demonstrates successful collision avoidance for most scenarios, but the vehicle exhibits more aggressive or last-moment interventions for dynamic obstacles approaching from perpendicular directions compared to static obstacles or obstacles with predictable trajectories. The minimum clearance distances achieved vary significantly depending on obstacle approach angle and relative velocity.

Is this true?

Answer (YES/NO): NO